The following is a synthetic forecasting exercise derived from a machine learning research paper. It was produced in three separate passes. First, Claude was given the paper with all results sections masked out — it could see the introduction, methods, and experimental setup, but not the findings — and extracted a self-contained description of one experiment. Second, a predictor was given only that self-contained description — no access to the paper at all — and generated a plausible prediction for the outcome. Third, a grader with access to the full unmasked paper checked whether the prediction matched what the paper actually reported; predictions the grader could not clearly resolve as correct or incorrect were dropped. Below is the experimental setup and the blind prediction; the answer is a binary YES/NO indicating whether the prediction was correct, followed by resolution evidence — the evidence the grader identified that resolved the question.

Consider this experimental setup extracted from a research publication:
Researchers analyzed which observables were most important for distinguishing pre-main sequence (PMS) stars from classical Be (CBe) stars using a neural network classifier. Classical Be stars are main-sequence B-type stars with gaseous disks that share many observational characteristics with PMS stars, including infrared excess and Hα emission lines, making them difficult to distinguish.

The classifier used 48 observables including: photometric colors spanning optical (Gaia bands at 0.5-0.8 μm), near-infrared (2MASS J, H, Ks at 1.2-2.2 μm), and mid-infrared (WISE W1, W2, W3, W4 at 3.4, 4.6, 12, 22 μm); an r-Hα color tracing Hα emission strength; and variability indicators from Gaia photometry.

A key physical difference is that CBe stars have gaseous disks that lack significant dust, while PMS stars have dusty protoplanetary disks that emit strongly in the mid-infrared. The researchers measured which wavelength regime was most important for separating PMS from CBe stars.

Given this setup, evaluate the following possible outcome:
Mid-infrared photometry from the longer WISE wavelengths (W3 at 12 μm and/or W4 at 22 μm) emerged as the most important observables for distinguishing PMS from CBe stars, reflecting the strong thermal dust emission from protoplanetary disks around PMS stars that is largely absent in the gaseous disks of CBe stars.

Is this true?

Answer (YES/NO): YES